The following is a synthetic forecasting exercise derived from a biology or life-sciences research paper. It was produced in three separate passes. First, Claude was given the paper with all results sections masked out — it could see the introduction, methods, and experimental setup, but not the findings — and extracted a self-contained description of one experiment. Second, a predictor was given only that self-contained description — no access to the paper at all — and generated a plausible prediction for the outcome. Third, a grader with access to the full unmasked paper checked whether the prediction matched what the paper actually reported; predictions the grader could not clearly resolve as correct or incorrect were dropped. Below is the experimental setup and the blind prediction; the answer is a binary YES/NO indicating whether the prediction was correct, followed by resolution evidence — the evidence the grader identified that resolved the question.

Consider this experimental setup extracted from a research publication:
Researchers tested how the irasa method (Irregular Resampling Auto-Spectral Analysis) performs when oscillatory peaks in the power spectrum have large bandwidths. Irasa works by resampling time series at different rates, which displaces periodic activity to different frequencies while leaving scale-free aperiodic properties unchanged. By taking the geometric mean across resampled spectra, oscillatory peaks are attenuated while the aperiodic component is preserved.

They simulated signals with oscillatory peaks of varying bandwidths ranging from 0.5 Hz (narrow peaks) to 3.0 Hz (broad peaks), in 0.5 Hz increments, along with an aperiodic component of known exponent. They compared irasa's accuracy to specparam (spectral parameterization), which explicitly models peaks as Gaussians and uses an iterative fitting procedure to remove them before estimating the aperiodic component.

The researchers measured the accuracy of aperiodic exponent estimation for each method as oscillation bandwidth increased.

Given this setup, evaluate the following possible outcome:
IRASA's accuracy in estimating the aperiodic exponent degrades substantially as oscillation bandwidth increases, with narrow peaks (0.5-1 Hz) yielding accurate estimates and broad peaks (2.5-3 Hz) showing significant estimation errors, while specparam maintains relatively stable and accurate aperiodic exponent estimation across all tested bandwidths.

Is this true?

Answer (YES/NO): YES